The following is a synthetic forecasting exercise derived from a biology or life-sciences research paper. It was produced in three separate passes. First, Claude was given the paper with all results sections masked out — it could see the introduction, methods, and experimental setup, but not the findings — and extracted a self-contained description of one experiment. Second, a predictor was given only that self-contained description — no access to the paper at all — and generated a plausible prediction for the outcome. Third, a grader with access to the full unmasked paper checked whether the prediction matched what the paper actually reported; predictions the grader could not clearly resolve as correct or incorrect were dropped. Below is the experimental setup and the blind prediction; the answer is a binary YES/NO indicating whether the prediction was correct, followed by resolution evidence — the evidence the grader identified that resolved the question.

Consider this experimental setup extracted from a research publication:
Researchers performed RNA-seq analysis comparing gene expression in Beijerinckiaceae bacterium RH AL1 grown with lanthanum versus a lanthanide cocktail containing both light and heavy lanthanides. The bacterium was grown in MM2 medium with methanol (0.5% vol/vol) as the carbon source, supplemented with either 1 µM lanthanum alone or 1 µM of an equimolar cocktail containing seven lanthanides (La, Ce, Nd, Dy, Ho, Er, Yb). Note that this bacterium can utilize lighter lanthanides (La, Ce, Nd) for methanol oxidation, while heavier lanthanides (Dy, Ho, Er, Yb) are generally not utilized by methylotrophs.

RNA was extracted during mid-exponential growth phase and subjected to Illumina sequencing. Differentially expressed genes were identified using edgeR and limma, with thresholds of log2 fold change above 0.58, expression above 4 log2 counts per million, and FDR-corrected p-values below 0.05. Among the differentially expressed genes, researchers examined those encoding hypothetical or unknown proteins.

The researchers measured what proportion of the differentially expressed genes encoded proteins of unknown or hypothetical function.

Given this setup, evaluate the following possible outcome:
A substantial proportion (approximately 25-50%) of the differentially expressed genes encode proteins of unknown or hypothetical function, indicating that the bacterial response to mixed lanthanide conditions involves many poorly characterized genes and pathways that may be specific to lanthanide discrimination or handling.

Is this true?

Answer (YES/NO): NO